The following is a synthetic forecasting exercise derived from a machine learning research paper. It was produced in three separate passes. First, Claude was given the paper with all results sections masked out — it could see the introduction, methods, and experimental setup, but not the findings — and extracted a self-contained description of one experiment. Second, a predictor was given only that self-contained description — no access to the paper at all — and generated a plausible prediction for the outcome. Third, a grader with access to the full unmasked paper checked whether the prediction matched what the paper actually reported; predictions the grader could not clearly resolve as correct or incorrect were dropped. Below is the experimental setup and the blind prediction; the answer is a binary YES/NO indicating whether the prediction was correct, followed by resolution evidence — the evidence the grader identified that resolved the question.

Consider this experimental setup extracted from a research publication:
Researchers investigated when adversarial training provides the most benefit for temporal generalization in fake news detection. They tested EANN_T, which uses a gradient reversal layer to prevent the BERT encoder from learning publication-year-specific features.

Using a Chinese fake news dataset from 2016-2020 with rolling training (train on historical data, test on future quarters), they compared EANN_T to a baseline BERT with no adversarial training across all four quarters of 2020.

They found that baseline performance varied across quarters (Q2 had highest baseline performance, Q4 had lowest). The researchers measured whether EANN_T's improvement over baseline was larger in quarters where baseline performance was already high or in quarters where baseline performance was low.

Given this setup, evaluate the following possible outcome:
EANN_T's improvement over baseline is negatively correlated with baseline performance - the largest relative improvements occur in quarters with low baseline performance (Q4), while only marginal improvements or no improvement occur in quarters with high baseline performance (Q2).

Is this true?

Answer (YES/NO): NO